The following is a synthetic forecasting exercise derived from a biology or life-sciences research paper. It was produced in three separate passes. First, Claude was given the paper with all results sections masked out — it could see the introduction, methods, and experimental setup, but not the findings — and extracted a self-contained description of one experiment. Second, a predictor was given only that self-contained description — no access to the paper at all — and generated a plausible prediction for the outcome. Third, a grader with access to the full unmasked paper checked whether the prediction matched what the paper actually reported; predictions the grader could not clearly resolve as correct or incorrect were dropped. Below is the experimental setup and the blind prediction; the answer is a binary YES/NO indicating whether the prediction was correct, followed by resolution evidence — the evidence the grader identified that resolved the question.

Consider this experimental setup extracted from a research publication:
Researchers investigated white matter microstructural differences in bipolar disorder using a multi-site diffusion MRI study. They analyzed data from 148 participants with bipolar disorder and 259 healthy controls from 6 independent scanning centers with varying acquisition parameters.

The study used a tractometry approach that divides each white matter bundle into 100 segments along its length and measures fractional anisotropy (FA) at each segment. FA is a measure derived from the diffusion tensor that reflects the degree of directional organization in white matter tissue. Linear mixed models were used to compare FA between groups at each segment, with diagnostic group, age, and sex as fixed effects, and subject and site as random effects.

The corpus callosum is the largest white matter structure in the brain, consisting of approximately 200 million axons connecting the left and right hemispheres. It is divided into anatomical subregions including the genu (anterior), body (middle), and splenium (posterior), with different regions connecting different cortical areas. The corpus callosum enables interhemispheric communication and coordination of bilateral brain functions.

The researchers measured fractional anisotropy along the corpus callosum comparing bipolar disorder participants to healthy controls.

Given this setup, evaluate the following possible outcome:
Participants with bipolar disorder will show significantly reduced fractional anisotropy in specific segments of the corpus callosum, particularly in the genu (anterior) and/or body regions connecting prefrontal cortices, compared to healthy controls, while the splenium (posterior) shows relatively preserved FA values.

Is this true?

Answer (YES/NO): YES